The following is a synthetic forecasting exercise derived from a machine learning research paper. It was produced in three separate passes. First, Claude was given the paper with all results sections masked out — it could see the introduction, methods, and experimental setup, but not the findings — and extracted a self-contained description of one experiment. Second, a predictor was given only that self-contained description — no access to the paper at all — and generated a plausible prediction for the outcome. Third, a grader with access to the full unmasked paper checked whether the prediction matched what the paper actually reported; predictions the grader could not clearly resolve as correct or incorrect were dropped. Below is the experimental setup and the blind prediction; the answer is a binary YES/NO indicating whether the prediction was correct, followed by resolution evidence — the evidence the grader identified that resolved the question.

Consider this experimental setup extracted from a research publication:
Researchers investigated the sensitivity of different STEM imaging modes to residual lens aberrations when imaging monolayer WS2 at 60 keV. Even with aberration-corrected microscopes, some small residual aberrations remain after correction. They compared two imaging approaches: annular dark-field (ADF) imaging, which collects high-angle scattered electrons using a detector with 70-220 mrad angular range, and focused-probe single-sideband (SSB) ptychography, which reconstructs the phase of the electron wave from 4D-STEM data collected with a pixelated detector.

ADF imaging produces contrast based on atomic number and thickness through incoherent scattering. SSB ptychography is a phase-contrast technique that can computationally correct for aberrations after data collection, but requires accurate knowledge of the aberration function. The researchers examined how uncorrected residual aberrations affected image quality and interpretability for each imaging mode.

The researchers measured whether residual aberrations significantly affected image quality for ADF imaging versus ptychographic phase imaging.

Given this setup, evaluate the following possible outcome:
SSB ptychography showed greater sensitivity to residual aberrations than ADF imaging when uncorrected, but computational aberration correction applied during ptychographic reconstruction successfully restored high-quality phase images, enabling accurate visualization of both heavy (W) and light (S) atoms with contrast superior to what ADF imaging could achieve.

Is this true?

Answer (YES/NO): YES